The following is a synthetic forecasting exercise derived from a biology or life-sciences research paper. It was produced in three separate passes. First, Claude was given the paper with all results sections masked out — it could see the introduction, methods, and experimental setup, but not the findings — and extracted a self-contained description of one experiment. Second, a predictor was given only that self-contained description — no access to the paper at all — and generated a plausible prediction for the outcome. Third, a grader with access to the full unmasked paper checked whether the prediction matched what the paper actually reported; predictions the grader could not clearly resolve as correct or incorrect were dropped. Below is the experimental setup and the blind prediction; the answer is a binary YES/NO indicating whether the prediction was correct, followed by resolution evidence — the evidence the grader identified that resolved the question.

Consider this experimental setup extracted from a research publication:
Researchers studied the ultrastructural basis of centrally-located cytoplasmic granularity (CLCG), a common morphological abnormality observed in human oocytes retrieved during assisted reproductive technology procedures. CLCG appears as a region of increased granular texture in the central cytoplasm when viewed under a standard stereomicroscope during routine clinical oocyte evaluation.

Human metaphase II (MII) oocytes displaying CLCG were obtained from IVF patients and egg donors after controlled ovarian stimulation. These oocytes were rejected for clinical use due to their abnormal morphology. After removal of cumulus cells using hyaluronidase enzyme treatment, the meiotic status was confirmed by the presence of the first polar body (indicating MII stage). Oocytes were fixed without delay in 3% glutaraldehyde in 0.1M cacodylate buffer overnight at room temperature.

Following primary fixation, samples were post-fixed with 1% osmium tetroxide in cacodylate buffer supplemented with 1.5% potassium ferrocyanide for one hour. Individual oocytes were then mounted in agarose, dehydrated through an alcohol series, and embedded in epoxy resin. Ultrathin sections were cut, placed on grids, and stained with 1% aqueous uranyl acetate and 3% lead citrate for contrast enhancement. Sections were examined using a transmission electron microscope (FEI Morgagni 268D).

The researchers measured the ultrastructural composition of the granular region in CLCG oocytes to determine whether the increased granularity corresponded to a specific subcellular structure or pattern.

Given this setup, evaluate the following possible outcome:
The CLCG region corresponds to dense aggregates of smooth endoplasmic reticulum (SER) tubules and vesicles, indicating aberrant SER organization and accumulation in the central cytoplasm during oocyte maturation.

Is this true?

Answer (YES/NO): NO